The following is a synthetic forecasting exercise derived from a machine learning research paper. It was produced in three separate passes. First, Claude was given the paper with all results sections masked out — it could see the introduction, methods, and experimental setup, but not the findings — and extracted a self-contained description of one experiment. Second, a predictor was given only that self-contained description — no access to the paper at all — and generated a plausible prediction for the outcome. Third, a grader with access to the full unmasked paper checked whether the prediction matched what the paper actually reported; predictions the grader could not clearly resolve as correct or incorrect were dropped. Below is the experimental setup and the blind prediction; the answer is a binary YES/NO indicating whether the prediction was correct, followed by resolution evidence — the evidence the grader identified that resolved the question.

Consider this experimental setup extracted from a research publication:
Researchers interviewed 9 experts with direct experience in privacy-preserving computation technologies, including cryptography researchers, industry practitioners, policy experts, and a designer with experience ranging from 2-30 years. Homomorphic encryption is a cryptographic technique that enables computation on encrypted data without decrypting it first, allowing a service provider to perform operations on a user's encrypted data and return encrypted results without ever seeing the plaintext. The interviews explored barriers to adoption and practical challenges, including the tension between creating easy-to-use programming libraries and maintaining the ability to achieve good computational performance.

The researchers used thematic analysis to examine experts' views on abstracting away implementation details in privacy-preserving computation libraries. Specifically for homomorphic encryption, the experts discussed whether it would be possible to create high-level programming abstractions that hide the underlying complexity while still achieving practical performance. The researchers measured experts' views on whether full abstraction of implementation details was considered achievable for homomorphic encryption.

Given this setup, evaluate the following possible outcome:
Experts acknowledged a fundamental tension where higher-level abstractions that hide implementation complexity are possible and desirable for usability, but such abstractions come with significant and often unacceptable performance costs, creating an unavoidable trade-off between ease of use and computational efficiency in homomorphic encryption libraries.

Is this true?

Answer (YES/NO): YES